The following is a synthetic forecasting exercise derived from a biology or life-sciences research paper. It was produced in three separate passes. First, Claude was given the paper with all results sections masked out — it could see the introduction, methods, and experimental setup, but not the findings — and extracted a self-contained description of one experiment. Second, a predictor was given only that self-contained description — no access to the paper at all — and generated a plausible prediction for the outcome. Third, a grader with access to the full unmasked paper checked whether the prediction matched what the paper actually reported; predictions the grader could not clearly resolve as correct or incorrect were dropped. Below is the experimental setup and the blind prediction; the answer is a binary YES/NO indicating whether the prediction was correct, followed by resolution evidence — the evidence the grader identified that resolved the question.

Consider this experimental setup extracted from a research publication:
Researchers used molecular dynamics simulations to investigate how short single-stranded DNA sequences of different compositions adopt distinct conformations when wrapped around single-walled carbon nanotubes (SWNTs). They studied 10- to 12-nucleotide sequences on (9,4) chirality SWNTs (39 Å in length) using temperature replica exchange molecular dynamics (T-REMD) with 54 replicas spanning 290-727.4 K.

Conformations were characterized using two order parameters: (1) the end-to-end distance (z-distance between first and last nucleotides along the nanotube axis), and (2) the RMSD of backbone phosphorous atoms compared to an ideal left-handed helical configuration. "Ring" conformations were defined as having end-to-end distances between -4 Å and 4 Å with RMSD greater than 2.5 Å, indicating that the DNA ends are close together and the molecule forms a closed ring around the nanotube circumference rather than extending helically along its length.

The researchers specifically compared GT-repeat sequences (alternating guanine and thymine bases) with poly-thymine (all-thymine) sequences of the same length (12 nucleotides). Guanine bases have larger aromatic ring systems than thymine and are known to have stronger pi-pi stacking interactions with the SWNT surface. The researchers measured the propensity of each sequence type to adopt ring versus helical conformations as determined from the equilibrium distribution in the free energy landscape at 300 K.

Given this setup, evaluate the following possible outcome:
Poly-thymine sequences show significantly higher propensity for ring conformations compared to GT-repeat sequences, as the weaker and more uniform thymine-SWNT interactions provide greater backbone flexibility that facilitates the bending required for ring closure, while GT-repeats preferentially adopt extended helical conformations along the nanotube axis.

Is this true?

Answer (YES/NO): NO